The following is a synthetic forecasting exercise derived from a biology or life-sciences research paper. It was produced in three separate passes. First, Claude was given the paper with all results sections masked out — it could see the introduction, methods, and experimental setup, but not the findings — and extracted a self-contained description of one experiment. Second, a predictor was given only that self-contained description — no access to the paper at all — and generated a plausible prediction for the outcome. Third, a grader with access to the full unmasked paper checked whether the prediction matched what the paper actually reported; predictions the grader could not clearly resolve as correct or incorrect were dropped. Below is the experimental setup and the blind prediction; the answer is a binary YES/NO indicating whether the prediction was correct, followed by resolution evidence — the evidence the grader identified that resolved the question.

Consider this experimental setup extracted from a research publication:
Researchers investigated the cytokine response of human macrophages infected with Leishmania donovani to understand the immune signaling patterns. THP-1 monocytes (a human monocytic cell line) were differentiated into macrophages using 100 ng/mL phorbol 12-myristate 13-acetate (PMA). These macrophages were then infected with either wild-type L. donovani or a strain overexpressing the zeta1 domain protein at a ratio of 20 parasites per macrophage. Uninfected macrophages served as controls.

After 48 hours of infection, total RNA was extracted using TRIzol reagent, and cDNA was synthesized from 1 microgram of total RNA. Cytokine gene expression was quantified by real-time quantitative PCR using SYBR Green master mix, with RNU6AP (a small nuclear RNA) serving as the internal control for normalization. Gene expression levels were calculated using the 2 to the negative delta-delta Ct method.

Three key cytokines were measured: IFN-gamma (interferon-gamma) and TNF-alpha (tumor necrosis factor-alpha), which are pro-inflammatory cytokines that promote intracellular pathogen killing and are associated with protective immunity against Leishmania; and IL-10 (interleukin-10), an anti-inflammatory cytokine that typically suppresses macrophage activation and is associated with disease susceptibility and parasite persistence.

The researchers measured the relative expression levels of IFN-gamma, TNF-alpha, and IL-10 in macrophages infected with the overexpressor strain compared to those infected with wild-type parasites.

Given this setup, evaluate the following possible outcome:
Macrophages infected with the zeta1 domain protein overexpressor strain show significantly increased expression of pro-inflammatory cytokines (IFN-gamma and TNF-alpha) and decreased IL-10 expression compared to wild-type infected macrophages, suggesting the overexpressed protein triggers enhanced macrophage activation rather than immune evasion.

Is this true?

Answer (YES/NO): YES